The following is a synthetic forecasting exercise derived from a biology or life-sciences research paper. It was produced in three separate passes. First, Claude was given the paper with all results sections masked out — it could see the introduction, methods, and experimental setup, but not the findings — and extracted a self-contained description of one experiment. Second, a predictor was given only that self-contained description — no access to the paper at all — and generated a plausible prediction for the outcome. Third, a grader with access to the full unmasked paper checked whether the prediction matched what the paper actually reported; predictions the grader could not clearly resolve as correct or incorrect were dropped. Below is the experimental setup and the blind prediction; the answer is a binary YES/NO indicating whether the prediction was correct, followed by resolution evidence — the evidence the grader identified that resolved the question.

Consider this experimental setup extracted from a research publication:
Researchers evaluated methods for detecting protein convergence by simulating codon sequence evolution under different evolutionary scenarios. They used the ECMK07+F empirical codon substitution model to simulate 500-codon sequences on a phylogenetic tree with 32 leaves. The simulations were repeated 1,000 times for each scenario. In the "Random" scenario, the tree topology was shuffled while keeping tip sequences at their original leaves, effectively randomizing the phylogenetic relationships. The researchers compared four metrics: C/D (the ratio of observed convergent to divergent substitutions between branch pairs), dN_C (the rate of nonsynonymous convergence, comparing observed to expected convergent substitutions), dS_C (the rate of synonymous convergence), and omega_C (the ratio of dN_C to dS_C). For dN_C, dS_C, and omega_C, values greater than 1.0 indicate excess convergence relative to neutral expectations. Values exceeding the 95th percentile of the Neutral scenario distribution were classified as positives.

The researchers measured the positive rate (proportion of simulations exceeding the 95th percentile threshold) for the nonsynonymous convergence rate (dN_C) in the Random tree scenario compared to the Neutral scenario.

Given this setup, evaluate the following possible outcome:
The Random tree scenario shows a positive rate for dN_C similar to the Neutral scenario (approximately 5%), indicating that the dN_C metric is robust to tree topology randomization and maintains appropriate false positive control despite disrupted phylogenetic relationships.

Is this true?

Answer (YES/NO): NO